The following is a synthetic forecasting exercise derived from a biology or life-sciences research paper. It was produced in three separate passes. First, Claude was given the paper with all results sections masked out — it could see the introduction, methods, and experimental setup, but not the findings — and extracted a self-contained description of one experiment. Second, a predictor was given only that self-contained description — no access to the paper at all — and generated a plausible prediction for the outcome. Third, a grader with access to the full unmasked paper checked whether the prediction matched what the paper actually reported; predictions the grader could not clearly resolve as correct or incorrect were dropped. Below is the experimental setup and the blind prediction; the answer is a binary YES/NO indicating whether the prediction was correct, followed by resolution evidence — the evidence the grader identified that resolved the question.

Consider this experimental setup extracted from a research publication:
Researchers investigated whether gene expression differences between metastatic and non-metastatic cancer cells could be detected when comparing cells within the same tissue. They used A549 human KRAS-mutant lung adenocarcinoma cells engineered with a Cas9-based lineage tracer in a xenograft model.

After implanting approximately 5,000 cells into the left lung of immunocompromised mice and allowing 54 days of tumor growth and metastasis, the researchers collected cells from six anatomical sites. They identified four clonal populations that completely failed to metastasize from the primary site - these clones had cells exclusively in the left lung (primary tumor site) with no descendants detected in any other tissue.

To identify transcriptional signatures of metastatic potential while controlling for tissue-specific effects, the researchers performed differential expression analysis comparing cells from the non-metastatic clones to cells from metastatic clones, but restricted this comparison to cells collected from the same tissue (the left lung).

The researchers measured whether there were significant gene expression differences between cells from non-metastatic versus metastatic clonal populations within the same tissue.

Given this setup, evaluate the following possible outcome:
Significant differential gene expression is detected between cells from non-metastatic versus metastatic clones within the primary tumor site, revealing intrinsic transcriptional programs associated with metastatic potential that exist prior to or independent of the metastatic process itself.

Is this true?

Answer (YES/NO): YES